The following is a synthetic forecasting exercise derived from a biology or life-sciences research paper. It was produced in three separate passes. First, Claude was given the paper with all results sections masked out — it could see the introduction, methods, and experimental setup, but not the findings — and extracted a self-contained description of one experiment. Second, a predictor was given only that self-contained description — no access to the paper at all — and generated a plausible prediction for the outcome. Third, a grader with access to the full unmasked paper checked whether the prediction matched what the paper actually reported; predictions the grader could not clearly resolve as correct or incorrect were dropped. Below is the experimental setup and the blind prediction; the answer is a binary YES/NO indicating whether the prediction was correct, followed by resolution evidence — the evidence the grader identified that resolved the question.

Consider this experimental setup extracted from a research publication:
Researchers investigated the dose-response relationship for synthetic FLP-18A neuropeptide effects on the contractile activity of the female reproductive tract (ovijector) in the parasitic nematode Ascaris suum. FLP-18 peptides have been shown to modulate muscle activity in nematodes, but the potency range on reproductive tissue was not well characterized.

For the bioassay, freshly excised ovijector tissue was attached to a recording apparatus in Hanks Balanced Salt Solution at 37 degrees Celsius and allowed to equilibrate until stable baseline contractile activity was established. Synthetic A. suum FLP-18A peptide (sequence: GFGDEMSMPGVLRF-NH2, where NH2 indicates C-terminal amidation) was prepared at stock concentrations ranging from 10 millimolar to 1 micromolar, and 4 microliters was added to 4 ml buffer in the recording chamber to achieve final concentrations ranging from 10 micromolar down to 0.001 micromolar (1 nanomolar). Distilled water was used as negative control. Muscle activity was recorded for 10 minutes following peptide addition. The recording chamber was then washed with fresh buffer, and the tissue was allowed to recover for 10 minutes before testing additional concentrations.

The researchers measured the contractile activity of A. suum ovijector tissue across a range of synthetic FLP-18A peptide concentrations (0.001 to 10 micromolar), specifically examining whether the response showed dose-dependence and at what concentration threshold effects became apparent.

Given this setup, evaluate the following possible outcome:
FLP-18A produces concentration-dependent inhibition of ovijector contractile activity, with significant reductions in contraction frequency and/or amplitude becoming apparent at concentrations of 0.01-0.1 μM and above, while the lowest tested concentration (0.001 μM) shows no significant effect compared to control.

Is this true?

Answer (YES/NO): NO